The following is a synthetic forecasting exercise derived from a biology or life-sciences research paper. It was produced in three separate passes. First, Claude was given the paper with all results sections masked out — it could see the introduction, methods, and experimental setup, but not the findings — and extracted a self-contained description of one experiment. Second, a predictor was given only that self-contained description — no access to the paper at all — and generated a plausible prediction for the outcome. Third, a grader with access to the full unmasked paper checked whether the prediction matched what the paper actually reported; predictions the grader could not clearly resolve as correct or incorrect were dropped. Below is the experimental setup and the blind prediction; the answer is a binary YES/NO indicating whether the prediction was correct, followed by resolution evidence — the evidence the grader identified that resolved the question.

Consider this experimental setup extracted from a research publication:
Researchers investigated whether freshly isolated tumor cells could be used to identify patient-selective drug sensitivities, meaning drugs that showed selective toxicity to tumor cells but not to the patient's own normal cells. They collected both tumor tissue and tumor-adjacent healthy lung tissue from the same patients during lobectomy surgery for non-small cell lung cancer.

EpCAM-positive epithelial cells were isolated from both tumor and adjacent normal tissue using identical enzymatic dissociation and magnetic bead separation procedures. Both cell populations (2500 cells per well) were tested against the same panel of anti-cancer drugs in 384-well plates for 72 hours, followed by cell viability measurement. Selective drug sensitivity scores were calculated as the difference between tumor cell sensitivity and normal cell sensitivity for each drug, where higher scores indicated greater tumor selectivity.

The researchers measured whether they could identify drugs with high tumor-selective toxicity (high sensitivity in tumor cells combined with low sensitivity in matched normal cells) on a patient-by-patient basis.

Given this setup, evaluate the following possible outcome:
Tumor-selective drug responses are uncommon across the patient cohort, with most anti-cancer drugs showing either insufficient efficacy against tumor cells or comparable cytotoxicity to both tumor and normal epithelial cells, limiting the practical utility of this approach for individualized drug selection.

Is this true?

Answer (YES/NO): NO